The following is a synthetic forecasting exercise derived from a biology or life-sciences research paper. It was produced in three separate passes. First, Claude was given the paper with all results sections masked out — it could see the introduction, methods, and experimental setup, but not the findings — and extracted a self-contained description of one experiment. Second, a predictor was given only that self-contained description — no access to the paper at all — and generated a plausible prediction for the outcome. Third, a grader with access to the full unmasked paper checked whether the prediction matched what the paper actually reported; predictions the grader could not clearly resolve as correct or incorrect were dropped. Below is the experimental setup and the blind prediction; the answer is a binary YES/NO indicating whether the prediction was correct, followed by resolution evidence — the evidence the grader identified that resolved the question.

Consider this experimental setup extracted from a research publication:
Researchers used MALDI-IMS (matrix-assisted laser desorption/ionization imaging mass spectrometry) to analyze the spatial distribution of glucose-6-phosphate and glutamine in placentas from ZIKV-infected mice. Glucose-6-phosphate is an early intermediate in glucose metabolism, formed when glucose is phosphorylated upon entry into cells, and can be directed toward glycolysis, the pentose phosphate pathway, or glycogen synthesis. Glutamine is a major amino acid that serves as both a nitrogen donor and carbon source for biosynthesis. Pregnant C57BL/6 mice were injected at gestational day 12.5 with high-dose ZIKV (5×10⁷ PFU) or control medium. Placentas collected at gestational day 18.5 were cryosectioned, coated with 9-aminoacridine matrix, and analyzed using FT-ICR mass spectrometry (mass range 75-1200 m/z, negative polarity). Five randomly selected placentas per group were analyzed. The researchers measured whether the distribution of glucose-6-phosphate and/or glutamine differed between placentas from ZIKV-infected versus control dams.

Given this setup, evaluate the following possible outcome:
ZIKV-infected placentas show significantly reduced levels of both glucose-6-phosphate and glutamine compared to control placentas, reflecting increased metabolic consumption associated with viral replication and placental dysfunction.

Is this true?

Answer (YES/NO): NO